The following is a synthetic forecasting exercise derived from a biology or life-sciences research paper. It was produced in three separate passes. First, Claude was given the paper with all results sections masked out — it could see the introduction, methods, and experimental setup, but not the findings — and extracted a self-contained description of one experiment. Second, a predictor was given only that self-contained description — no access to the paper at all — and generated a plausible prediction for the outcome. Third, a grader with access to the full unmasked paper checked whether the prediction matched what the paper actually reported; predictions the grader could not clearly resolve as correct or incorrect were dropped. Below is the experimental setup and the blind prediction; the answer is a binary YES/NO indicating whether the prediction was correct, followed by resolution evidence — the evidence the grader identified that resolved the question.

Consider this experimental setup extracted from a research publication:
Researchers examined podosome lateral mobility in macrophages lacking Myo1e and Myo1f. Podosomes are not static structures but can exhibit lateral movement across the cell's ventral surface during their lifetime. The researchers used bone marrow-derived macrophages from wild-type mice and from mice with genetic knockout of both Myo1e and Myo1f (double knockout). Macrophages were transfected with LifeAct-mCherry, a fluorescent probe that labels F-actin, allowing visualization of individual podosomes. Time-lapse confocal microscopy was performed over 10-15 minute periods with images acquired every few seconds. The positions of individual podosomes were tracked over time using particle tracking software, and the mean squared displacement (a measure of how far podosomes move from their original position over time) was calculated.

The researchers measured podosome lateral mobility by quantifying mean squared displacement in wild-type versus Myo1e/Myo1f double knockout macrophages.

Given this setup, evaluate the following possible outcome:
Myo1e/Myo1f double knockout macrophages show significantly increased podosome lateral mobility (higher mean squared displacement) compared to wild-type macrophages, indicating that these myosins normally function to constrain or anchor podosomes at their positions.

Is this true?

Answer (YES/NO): NO